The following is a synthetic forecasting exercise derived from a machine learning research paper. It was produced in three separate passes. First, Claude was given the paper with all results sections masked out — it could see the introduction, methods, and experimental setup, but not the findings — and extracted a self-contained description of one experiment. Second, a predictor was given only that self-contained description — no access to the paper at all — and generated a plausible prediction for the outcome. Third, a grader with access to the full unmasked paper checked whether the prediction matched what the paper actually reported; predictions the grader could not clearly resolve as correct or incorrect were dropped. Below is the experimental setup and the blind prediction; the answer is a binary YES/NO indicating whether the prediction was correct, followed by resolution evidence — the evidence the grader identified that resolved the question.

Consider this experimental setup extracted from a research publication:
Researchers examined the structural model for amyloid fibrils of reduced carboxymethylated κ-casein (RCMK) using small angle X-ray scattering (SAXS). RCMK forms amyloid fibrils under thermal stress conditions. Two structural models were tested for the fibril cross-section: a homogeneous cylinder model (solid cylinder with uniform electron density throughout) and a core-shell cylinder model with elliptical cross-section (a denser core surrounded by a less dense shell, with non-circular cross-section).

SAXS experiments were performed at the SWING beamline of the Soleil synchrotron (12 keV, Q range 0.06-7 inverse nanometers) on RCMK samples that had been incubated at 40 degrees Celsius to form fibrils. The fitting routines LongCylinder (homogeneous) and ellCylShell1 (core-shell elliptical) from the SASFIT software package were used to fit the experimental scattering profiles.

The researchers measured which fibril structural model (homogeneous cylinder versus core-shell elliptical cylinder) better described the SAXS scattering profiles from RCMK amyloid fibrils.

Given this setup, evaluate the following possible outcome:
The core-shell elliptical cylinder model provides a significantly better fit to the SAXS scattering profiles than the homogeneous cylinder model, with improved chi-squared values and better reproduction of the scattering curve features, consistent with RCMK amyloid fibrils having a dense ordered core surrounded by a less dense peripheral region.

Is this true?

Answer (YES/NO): NO